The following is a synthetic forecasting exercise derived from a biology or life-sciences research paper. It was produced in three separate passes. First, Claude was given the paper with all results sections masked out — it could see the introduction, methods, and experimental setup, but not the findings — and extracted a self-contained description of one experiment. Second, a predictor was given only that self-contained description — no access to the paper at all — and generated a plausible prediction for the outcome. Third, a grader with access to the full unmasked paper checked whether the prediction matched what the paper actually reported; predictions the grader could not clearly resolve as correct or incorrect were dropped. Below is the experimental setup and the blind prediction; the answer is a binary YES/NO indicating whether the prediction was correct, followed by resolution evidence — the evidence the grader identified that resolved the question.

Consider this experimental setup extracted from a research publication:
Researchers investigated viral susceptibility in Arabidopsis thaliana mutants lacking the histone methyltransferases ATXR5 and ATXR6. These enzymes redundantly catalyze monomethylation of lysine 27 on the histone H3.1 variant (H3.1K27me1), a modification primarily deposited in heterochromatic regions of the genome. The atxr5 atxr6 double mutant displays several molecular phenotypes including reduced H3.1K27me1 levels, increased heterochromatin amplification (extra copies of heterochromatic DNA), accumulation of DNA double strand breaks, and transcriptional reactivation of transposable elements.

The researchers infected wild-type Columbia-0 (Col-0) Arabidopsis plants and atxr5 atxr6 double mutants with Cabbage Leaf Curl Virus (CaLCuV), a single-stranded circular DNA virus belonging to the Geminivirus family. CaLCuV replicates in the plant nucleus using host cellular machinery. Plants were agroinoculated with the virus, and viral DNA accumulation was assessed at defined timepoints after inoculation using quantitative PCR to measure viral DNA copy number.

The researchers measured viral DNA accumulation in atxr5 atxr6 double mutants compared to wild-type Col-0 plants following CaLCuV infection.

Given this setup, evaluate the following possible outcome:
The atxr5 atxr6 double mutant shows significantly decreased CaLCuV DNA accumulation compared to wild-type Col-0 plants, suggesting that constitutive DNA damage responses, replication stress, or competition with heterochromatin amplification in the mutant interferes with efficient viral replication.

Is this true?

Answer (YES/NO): YES